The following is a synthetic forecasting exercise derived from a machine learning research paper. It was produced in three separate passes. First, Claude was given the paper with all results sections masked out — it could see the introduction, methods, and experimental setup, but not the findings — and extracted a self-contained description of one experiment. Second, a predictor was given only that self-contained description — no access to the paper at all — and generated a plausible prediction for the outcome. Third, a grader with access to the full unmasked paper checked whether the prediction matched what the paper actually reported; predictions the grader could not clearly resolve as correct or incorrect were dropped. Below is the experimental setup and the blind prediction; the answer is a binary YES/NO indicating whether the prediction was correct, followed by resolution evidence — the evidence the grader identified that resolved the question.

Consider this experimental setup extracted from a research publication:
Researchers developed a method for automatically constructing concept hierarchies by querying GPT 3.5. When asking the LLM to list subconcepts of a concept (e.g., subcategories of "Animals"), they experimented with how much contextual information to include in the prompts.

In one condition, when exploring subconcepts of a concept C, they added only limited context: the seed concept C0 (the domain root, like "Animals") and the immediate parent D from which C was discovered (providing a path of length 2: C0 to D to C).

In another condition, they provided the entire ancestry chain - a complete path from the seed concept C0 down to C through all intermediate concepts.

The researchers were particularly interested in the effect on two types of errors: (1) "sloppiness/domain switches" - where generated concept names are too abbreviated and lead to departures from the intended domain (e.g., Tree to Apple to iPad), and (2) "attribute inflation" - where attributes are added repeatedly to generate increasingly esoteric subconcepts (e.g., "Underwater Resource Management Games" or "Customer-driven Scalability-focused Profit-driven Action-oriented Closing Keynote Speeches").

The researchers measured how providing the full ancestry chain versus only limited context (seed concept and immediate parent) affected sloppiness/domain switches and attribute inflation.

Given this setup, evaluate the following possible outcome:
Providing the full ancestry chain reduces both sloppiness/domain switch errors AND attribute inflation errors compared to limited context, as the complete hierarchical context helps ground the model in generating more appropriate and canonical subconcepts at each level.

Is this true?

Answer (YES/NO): NO